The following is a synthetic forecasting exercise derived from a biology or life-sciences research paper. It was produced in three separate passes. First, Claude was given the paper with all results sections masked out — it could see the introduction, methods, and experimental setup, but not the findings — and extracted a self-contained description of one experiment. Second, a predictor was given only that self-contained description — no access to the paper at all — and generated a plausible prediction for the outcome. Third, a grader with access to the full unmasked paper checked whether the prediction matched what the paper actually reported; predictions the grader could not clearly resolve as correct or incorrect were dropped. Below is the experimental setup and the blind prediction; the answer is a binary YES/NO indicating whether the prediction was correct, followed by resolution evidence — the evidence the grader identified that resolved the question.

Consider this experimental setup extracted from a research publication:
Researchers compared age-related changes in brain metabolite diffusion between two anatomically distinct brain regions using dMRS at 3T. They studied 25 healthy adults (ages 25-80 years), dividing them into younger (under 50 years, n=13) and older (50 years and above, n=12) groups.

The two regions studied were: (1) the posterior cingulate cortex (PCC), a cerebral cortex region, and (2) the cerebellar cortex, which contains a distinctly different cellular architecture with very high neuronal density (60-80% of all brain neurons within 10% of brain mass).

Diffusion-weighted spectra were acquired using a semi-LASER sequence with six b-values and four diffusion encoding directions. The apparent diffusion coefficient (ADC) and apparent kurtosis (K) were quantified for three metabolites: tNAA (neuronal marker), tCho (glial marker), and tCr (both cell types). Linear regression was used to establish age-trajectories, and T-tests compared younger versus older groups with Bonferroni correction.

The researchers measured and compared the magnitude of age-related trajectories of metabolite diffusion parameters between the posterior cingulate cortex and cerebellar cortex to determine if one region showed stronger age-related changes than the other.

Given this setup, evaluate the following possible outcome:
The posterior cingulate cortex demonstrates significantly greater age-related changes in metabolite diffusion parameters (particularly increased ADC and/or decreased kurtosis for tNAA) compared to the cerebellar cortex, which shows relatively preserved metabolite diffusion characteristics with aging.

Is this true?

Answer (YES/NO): NO